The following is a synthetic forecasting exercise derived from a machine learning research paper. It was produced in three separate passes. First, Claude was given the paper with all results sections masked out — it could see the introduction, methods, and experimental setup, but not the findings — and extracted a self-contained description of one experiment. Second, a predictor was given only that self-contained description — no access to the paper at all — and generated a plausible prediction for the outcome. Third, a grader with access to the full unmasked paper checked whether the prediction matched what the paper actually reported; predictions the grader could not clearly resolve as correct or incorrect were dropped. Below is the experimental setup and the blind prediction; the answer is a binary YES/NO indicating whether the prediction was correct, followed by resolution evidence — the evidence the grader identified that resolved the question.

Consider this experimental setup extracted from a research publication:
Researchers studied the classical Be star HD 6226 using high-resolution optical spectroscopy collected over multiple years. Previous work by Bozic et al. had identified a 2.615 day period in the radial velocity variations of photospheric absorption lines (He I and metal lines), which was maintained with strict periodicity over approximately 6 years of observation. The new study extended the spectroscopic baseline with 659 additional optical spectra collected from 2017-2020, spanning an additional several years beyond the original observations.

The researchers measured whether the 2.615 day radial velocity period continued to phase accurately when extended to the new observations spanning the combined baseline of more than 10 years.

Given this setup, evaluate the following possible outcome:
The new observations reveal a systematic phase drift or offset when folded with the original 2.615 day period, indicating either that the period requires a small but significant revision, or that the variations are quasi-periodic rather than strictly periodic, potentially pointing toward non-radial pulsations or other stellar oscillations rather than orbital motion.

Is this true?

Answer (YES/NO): NO